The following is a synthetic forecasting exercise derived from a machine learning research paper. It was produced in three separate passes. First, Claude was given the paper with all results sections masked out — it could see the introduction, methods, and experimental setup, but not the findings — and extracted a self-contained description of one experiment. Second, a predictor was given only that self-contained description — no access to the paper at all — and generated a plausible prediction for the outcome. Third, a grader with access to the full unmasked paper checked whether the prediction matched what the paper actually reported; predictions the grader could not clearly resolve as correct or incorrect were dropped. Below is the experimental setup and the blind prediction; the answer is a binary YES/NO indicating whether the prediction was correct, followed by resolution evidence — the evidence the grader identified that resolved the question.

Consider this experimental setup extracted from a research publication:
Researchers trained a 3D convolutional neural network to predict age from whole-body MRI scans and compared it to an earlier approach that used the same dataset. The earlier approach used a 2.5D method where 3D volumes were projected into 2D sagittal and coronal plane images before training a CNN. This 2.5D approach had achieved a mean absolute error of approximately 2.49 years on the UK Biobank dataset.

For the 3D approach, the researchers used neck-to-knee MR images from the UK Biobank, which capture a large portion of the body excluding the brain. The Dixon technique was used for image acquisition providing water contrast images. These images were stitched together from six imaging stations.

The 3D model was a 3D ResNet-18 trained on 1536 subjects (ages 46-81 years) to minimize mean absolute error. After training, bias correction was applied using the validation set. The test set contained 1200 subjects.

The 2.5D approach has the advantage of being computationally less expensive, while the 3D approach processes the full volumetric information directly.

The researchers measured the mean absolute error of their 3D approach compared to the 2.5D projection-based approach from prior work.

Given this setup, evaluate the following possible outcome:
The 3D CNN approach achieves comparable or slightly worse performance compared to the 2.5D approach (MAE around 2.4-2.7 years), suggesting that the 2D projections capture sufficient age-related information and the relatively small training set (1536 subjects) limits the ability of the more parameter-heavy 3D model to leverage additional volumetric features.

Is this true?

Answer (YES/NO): NO